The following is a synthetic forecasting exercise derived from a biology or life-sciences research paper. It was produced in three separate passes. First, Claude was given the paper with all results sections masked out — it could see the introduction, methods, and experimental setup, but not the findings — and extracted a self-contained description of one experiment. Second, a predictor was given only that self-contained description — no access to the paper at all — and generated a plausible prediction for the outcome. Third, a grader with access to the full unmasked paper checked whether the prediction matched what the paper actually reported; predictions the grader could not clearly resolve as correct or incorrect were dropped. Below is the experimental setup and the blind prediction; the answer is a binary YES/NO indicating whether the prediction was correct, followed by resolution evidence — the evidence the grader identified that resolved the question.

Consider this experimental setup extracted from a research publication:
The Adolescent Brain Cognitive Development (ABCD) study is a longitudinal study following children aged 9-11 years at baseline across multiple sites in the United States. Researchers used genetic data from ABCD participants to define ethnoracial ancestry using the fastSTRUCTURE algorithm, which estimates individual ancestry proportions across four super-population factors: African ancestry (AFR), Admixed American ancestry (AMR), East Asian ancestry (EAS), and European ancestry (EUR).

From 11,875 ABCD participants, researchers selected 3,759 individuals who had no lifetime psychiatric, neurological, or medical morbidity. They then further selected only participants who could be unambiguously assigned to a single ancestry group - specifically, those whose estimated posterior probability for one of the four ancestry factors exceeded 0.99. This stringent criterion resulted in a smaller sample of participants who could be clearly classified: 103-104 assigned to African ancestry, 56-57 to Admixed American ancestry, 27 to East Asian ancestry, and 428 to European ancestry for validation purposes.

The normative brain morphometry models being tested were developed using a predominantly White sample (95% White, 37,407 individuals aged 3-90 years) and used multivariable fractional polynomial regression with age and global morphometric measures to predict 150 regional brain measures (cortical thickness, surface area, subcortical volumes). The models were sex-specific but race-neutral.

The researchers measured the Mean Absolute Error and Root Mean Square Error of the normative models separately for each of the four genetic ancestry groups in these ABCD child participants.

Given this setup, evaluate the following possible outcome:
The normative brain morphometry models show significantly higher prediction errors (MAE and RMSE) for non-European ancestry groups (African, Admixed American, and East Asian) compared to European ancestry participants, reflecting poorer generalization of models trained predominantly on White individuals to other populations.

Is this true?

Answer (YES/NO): NO